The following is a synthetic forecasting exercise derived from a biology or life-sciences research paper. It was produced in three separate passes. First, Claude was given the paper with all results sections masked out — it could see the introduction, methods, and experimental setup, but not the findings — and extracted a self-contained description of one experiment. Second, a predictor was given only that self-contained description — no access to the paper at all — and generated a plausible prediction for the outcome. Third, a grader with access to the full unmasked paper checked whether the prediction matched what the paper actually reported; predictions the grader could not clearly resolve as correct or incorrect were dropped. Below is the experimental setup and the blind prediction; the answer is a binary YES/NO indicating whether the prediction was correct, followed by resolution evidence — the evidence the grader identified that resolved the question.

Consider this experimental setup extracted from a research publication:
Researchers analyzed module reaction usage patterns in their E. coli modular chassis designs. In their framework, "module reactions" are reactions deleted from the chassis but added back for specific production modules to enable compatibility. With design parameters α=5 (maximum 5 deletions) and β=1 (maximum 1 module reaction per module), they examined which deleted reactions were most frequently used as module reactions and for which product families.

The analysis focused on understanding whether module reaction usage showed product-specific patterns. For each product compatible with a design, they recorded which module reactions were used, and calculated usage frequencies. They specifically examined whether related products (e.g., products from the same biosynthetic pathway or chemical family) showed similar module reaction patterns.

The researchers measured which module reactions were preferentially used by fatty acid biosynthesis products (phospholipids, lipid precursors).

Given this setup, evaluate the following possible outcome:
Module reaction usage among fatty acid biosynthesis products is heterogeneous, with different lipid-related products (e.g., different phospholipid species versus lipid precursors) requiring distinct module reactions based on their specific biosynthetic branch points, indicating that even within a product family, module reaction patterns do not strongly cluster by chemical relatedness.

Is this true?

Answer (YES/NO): NO